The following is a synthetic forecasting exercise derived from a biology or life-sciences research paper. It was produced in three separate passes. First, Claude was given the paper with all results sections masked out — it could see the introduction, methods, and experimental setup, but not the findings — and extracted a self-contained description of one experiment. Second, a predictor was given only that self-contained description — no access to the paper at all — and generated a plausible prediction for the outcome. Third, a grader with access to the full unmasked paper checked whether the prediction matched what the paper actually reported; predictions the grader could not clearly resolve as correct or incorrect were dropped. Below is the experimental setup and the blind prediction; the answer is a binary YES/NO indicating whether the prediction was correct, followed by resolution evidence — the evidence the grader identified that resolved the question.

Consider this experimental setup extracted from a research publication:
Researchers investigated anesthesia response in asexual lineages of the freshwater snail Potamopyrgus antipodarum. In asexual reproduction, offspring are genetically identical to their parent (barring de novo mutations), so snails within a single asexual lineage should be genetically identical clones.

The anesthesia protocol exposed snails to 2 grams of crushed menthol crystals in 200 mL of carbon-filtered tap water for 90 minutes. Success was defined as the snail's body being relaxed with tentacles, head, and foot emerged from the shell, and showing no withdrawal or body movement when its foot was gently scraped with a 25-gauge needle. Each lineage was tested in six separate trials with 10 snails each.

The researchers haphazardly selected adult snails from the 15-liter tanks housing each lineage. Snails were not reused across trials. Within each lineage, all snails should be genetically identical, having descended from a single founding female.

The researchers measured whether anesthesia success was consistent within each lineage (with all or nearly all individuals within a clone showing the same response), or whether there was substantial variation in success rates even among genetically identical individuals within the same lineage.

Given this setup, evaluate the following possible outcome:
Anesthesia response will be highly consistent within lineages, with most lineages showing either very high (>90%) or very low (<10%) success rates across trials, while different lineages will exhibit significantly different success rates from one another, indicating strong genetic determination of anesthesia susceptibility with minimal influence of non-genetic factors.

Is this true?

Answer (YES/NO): NO